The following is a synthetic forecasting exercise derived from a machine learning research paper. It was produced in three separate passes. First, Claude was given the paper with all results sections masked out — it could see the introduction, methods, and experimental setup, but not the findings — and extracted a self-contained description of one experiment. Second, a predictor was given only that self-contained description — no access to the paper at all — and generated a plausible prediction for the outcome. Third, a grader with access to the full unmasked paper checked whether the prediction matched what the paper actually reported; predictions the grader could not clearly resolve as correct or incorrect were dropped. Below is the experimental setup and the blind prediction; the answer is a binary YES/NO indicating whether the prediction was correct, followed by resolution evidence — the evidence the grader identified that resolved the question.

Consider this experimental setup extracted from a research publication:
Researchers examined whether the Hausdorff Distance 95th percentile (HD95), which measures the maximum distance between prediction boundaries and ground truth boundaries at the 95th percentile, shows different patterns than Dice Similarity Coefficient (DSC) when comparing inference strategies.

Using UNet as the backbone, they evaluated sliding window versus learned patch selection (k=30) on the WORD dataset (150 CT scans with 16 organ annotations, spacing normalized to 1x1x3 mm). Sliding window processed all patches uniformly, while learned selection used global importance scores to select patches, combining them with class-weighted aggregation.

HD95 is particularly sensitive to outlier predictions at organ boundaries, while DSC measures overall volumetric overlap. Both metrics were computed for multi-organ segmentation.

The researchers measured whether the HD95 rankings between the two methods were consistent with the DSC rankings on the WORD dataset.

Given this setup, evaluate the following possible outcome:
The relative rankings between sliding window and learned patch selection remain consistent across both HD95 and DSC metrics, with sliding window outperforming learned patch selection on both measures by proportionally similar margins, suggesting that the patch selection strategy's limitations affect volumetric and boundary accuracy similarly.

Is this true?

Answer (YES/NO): NO